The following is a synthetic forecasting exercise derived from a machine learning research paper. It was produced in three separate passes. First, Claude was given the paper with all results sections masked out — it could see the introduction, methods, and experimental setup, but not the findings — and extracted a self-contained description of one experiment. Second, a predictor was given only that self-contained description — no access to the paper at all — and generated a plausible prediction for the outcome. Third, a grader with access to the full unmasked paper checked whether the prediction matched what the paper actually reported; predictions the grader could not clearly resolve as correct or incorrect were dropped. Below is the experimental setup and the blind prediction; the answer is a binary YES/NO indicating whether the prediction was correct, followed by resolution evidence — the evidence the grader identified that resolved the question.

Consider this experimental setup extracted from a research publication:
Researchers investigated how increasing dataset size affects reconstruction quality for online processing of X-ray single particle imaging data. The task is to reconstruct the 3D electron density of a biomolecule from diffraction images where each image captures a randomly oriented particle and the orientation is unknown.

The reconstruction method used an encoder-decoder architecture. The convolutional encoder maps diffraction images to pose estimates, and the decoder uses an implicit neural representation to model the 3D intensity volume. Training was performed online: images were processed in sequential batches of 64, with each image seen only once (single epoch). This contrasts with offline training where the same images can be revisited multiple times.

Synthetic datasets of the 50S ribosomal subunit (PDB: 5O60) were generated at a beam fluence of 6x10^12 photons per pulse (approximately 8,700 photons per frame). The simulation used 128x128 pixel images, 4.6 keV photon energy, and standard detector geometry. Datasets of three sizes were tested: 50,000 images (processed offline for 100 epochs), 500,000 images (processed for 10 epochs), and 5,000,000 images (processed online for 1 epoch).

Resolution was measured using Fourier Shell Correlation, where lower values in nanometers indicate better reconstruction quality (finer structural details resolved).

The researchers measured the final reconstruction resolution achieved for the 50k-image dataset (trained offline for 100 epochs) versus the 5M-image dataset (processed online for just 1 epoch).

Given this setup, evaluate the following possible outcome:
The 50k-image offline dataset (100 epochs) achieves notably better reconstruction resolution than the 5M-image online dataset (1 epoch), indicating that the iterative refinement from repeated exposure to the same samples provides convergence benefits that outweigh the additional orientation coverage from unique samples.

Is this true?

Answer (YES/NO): NO